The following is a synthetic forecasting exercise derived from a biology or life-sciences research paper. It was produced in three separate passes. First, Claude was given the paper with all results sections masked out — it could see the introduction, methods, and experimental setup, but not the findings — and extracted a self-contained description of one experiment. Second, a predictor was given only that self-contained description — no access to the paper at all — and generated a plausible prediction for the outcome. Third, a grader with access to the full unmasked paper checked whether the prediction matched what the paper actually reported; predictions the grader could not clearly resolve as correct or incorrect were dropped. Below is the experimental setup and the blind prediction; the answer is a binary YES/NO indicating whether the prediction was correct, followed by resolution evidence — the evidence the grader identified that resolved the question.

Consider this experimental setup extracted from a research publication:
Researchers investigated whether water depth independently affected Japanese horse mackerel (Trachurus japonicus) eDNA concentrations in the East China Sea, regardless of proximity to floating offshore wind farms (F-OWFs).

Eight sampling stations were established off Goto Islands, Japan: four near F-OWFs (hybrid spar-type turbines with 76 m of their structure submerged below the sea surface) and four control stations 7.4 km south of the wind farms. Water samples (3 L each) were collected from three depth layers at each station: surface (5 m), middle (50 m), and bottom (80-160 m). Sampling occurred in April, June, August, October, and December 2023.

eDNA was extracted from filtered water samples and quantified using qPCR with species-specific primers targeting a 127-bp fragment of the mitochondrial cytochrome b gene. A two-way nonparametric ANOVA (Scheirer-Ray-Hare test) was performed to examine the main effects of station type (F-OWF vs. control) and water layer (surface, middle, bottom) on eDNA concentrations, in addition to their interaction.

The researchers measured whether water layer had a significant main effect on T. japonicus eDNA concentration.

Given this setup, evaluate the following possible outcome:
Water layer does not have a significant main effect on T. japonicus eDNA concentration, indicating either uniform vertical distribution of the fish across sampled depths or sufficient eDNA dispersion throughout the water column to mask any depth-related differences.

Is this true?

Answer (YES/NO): YES